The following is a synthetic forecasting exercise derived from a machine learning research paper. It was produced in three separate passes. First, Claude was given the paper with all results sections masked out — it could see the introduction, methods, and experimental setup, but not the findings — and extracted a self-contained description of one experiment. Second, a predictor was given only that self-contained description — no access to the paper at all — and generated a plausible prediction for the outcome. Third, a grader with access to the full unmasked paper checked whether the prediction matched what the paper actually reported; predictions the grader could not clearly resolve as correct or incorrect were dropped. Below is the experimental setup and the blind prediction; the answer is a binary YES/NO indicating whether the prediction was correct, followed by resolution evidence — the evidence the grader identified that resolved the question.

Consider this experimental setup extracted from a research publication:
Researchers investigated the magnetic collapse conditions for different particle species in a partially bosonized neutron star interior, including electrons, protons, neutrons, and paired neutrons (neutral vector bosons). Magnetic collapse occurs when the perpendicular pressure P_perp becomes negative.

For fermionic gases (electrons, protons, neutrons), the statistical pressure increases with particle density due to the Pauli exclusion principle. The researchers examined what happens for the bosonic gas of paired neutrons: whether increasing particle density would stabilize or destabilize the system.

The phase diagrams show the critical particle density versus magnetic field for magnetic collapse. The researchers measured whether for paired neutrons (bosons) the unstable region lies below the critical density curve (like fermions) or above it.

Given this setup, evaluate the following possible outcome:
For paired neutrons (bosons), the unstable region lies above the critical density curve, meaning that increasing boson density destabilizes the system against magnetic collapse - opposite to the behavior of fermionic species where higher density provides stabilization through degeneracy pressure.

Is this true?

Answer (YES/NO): YES